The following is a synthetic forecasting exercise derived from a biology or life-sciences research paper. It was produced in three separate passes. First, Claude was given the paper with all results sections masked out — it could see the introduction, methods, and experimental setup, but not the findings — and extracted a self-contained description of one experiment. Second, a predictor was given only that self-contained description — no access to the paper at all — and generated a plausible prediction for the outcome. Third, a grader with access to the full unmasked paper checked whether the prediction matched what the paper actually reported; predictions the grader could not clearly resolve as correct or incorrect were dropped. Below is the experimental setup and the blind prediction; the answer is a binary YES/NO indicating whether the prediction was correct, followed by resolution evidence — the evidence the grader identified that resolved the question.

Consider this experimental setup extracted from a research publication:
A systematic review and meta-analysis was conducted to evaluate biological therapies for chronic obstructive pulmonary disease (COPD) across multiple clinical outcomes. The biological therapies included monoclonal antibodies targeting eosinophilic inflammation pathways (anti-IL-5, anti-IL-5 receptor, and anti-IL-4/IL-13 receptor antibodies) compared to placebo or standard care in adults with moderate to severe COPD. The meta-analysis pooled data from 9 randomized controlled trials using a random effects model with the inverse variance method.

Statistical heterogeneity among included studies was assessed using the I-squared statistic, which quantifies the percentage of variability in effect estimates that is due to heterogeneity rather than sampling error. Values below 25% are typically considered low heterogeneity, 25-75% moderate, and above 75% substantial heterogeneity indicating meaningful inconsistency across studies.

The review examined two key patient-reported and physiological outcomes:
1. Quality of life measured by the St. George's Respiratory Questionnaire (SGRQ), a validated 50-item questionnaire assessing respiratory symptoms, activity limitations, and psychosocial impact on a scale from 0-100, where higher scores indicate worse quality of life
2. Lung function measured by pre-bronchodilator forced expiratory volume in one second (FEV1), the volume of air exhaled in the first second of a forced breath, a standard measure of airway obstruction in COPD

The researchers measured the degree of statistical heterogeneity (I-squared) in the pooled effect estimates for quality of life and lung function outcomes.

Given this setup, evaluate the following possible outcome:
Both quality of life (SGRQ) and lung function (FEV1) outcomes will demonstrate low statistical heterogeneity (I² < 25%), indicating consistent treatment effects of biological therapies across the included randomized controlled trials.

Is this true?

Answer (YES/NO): NO